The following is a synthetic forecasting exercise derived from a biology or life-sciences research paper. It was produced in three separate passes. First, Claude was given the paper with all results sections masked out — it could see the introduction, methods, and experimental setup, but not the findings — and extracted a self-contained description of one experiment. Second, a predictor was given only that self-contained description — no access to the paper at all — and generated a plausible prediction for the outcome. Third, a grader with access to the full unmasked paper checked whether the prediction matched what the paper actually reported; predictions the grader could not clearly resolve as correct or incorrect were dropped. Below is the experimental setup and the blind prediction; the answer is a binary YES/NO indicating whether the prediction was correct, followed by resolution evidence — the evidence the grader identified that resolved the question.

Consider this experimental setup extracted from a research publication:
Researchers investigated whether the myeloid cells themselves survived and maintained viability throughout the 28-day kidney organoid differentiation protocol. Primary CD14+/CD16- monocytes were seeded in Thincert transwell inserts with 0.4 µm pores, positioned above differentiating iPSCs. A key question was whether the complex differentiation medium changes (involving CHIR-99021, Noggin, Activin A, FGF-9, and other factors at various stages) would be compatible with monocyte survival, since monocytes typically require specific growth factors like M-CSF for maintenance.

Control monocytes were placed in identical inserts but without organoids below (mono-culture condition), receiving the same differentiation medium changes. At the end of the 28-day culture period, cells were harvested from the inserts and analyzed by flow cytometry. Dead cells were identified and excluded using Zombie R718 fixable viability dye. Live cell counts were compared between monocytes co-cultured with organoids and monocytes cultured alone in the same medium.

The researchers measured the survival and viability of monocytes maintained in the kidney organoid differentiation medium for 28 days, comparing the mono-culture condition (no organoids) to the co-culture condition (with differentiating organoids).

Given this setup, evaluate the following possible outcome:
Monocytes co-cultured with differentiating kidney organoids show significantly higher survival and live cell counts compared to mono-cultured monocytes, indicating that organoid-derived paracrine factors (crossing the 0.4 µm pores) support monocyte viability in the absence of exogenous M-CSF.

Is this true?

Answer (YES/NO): NO